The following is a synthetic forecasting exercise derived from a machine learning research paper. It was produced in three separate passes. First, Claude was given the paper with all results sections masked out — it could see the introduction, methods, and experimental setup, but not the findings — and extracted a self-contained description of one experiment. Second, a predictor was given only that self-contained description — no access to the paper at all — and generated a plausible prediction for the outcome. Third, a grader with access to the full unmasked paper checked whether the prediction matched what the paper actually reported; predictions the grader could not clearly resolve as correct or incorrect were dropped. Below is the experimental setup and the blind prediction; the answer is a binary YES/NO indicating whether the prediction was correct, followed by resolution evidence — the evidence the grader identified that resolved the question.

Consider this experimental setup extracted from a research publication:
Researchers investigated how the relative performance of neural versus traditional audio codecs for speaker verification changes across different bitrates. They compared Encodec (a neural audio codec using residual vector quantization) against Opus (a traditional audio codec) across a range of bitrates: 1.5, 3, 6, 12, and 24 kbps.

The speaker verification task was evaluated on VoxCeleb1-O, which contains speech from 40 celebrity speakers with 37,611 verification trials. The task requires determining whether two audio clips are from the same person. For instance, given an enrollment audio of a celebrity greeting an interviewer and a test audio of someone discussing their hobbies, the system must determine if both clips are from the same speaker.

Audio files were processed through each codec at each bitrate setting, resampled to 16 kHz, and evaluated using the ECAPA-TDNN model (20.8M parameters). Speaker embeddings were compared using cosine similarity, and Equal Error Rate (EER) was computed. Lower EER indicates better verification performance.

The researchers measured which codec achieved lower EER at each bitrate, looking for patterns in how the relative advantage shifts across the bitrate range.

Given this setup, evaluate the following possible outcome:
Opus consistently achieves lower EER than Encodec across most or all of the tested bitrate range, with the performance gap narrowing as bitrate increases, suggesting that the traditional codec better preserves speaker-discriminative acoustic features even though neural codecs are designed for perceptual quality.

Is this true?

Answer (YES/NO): NO